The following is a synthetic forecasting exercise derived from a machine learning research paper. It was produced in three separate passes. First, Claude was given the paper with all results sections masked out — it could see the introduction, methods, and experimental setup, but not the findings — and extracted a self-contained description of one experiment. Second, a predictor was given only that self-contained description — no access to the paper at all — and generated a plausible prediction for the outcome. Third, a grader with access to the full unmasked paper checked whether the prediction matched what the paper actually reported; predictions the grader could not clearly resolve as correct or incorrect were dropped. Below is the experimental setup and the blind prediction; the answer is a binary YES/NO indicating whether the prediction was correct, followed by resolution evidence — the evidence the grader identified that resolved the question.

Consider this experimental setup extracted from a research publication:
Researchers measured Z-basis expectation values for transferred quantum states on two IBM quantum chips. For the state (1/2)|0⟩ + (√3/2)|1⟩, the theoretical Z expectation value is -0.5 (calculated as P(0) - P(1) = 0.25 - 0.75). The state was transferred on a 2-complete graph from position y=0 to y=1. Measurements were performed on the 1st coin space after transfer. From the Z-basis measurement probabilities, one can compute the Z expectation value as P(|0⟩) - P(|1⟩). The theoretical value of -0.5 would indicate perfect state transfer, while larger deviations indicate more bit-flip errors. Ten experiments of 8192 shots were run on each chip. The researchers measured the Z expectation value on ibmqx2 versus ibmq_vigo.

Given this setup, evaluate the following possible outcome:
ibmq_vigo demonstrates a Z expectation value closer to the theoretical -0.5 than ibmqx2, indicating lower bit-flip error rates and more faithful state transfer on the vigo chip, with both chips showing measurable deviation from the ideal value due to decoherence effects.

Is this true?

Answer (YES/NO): NO